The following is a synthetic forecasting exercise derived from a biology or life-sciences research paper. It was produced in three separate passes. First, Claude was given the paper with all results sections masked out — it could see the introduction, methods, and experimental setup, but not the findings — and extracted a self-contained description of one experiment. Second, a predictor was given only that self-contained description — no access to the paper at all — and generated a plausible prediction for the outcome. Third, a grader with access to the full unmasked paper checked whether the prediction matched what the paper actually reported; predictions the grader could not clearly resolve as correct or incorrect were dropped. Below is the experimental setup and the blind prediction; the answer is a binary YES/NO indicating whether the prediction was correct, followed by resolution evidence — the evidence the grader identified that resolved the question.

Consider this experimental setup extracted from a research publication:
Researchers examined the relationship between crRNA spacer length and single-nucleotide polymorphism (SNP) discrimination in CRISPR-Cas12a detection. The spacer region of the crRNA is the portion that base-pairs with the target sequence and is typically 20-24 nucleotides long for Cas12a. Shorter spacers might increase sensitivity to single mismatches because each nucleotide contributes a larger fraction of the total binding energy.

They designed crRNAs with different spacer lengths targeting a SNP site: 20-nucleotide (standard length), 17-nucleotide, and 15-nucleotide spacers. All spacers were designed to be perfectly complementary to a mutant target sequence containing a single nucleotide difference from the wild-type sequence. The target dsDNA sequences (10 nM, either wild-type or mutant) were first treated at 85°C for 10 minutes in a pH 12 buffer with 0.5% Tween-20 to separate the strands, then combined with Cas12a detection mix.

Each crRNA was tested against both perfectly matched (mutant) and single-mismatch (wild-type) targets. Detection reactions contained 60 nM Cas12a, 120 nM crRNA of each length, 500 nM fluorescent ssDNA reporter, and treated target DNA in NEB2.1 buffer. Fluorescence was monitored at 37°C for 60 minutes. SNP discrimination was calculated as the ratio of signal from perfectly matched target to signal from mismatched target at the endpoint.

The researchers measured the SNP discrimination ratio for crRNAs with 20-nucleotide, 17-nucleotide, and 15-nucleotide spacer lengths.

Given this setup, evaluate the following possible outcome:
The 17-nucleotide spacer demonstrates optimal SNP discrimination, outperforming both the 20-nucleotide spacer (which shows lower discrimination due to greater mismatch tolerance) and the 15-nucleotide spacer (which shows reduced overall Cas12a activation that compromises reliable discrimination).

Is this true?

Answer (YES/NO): NO